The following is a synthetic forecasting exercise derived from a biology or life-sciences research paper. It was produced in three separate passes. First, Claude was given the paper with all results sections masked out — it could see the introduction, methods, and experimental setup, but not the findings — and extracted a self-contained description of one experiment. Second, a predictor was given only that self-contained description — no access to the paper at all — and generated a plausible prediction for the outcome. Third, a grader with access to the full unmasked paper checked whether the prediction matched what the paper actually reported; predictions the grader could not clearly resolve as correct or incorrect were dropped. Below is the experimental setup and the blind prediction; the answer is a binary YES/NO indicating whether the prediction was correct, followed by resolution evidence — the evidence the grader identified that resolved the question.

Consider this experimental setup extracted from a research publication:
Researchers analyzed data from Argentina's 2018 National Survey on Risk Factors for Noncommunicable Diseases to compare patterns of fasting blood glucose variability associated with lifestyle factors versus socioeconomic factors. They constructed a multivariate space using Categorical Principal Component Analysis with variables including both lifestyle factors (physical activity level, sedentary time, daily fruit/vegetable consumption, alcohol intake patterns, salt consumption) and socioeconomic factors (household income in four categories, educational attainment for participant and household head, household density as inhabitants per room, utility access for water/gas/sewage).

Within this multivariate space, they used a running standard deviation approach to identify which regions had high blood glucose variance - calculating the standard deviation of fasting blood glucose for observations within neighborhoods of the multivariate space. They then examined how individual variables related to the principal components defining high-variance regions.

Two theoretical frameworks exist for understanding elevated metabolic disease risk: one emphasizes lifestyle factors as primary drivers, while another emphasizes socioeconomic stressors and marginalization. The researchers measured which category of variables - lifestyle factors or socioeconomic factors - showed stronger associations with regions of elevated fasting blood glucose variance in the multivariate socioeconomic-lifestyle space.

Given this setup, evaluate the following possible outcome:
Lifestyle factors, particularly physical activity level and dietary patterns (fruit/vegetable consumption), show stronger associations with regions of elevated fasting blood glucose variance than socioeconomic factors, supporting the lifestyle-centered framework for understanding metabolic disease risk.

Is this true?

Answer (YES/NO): NO